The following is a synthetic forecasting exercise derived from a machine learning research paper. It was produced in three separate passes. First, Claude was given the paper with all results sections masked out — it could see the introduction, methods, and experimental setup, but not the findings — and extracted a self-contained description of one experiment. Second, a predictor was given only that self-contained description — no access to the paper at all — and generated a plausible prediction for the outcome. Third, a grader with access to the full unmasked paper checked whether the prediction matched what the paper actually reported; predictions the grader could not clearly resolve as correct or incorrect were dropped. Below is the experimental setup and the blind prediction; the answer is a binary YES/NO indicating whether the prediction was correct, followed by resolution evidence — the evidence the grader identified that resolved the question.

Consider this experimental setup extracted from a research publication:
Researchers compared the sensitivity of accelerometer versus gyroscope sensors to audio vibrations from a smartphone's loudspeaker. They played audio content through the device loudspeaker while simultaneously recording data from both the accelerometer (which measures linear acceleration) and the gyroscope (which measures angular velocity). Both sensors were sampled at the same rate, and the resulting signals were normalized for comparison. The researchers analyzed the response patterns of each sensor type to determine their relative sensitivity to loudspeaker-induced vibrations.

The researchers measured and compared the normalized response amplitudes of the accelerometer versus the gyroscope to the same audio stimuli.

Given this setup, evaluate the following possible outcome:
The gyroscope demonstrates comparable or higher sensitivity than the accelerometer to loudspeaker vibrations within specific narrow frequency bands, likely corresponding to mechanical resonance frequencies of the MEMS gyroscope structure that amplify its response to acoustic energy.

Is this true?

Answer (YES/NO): NO